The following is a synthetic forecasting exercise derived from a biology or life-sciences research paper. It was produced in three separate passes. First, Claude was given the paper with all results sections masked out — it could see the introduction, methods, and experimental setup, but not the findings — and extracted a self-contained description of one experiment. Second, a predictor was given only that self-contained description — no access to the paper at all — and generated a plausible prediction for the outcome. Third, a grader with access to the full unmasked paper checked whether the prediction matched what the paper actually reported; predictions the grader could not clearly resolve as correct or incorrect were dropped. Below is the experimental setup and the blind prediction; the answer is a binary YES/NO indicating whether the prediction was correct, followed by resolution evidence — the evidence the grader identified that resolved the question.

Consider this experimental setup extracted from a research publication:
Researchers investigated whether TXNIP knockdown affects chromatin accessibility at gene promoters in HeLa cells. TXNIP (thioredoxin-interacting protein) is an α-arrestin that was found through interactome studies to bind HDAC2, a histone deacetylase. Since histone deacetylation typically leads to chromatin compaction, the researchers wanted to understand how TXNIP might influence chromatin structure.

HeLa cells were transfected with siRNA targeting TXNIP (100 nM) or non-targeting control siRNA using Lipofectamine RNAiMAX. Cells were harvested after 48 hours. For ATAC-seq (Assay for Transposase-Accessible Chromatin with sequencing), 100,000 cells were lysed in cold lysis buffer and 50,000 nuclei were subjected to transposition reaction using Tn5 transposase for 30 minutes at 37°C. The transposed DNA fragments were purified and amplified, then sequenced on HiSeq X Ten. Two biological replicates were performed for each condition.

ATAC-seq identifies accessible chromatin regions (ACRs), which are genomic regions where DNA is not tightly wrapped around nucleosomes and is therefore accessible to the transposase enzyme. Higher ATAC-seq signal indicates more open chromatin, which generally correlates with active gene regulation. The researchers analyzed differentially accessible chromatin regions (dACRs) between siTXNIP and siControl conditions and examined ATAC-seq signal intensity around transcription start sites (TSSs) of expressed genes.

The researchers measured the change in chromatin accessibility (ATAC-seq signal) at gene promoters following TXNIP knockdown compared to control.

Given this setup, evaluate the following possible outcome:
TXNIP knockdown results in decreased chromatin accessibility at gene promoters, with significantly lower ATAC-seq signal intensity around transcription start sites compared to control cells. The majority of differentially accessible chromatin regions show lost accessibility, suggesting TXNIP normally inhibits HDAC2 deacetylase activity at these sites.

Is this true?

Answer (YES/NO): YES